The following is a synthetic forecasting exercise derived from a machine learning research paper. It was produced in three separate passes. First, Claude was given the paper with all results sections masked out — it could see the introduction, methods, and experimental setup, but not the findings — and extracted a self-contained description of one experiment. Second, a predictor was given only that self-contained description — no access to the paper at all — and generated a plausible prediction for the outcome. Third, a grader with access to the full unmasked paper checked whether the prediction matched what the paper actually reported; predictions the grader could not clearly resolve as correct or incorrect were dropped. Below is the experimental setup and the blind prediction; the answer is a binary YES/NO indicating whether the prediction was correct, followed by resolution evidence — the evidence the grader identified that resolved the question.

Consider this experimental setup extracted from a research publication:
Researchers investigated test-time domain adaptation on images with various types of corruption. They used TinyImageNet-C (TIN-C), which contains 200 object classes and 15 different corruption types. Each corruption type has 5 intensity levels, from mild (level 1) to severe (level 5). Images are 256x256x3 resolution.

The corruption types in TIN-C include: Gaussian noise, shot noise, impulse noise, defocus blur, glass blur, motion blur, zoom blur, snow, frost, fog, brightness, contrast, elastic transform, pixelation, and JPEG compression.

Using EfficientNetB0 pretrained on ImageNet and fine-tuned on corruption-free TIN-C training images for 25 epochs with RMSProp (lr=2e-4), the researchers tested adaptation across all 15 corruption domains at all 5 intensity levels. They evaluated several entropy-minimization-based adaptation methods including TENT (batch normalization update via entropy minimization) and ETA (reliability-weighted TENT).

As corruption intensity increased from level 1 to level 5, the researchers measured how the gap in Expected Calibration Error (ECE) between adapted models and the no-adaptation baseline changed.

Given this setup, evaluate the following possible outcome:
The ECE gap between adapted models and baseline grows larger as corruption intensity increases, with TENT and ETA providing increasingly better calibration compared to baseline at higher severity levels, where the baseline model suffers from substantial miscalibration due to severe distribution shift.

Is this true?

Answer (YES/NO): NO